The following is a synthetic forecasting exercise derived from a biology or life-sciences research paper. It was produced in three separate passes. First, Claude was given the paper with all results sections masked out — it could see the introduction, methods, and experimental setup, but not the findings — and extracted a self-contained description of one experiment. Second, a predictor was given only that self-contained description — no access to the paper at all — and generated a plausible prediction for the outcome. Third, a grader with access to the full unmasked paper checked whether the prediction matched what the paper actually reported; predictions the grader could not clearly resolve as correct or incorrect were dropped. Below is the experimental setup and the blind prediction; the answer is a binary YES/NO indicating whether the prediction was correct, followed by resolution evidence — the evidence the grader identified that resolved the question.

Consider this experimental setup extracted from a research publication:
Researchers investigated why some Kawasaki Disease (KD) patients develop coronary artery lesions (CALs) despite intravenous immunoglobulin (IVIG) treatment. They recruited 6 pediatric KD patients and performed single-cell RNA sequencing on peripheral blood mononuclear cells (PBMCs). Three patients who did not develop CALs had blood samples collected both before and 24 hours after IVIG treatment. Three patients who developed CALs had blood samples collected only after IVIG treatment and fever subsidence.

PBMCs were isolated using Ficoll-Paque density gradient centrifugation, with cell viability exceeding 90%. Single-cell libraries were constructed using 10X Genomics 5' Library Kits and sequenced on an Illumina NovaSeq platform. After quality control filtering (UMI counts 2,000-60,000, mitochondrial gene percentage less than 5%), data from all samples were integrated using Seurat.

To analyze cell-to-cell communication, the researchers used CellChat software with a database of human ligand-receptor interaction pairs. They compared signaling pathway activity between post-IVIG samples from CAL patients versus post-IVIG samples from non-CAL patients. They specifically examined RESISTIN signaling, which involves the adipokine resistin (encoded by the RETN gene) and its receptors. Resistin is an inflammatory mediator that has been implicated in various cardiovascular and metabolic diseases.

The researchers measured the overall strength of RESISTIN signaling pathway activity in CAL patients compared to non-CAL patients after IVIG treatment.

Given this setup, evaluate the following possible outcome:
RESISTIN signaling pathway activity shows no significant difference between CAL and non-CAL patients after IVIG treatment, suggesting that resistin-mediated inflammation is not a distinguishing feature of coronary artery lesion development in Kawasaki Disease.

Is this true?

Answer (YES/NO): NO